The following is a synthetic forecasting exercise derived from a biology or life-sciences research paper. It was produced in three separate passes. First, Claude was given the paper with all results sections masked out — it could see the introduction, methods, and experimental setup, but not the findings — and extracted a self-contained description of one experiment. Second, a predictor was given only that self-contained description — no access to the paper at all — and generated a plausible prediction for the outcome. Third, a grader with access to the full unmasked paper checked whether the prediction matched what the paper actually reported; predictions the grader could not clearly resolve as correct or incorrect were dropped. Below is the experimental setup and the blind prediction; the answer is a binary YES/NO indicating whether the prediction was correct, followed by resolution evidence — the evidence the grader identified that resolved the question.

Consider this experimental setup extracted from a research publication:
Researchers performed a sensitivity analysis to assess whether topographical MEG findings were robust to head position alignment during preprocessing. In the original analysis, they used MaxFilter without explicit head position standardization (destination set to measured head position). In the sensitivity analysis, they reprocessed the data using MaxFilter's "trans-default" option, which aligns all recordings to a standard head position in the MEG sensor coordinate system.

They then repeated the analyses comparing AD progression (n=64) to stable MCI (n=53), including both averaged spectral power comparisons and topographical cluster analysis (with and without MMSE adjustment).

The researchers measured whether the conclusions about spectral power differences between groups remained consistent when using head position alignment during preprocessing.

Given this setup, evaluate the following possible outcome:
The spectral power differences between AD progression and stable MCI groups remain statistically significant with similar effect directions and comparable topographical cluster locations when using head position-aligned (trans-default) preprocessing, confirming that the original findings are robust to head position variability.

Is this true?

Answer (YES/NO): NO